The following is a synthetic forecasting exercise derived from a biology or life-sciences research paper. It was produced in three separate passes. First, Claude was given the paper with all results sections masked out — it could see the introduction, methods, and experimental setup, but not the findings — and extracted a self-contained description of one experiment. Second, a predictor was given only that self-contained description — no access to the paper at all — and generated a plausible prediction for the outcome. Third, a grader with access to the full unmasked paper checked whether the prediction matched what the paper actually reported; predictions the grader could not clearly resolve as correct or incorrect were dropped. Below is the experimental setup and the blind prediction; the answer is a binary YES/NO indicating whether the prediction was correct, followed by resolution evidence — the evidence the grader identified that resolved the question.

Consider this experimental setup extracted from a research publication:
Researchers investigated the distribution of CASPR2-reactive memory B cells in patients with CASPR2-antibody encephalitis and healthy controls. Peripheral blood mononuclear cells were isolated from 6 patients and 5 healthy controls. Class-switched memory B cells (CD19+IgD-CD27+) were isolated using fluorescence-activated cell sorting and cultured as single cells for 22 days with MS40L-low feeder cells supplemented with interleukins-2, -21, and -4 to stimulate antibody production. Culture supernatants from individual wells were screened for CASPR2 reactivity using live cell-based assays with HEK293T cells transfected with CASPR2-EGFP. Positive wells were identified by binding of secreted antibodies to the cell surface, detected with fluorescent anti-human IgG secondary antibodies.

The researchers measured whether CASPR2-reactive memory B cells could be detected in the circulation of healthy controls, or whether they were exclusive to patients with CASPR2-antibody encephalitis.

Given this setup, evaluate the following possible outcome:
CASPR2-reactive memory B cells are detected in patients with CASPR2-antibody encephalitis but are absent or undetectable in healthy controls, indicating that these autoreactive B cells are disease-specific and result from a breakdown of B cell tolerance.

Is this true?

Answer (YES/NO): YES